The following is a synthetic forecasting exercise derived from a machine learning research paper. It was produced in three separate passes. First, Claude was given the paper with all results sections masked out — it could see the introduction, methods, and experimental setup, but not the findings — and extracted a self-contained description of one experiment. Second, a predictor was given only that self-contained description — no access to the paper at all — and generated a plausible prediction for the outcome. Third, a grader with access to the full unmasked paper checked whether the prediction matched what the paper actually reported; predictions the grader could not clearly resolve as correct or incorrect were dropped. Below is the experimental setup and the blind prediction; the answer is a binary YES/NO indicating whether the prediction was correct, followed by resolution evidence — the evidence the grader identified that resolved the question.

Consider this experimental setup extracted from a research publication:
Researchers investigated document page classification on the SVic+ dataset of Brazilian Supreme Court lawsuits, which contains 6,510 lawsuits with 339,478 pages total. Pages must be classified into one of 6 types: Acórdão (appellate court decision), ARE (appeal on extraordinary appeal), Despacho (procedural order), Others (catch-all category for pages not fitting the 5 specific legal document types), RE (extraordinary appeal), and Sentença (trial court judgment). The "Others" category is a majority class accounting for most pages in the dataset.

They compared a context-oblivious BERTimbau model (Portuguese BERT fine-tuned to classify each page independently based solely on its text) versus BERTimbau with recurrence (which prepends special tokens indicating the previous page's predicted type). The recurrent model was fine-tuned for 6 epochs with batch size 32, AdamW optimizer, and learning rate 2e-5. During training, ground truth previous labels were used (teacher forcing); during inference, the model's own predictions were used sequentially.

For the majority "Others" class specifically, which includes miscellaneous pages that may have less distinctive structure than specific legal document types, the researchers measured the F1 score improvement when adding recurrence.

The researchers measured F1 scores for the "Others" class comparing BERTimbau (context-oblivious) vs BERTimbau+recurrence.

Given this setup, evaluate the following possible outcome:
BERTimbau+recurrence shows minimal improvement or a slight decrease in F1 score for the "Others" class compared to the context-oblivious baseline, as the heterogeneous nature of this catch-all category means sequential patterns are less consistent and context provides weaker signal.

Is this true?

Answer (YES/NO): YES